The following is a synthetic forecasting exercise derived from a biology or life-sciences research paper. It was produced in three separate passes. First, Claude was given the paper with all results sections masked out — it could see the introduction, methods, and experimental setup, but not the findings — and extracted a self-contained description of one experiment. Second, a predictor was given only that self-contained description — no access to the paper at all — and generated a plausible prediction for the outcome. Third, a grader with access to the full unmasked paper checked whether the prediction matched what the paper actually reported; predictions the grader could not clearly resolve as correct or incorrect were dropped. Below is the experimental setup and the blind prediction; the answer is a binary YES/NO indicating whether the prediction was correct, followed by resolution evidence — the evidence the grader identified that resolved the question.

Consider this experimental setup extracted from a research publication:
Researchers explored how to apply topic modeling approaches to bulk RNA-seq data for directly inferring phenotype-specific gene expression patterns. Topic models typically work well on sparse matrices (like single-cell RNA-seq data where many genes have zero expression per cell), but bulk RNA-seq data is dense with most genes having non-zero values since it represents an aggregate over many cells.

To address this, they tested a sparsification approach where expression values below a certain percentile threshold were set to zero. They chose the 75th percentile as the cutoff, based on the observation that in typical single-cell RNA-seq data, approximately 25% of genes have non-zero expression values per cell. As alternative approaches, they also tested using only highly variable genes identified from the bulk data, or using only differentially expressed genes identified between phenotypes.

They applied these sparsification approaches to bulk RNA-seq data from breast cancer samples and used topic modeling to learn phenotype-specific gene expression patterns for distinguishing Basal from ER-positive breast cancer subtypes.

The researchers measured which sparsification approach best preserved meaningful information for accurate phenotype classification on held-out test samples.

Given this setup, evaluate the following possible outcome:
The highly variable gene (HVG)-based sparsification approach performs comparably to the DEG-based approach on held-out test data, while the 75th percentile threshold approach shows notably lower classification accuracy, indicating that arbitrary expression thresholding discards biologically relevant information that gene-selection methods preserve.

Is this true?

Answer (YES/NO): NO